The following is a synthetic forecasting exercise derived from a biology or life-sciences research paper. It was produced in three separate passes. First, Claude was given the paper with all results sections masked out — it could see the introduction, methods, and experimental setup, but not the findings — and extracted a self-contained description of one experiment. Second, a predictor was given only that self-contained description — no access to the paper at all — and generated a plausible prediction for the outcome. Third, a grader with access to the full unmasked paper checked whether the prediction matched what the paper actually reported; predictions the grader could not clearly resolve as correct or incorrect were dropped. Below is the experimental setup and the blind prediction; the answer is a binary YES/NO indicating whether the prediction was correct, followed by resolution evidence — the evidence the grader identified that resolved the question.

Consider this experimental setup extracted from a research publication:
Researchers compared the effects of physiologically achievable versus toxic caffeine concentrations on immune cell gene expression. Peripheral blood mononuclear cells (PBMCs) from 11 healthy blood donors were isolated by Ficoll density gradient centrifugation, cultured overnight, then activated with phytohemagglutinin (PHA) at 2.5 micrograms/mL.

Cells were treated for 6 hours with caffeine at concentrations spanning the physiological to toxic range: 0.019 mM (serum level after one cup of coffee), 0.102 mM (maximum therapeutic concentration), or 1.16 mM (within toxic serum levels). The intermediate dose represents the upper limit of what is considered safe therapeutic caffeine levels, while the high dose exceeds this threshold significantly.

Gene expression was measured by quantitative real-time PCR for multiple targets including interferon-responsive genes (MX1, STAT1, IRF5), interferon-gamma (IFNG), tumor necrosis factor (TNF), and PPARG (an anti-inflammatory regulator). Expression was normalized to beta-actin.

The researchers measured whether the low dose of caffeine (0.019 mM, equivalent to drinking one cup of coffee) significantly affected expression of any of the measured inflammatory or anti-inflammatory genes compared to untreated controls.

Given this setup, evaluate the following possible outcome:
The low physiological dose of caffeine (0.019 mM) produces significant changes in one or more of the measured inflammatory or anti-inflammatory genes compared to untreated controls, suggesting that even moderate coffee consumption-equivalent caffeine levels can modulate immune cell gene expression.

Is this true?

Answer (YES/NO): YES